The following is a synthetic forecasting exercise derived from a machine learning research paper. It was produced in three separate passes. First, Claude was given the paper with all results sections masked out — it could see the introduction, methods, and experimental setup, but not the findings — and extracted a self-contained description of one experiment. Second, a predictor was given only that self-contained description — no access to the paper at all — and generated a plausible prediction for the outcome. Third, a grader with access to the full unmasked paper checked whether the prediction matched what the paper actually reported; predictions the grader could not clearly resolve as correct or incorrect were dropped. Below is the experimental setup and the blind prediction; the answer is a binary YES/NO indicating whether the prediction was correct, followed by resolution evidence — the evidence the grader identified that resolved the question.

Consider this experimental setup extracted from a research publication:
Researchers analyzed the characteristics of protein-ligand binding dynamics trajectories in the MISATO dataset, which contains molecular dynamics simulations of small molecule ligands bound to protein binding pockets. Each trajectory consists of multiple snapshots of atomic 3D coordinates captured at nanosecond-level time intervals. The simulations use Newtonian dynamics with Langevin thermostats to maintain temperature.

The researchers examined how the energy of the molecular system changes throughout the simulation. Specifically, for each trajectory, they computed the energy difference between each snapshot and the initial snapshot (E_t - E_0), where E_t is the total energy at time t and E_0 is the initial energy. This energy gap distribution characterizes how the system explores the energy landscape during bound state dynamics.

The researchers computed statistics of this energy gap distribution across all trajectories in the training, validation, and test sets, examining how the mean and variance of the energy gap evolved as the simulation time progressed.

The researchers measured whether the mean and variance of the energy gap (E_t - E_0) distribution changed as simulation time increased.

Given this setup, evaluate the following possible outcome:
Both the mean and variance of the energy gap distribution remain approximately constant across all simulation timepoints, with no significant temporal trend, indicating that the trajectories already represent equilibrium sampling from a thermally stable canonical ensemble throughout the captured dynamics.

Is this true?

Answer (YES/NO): NO